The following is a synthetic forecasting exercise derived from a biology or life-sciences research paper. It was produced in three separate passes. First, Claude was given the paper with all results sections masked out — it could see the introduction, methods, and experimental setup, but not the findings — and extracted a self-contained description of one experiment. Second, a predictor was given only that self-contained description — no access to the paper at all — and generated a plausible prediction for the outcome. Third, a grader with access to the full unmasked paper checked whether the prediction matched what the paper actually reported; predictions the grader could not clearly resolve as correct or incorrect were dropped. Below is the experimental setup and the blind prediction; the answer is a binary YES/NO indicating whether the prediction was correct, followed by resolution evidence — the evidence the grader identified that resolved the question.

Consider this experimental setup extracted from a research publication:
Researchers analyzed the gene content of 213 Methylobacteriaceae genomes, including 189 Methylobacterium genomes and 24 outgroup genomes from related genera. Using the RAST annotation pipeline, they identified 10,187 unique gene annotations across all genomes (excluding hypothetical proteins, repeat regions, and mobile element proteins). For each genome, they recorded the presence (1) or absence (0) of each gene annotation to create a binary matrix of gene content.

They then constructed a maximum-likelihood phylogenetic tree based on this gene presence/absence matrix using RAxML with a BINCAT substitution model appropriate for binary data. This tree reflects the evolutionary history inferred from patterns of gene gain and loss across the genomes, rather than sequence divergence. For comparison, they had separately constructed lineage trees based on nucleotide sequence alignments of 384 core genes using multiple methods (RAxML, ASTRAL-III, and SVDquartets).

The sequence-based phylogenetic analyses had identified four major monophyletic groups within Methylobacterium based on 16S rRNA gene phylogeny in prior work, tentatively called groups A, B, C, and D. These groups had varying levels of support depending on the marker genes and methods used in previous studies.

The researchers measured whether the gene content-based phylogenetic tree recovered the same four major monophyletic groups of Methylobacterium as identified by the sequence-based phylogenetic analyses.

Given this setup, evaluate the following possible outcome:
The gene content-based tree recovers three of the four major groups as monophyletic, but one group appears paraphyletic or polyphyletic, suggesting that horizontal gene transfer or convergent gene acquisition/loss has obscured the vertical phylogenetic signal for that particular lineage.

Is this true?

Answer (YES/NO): YES